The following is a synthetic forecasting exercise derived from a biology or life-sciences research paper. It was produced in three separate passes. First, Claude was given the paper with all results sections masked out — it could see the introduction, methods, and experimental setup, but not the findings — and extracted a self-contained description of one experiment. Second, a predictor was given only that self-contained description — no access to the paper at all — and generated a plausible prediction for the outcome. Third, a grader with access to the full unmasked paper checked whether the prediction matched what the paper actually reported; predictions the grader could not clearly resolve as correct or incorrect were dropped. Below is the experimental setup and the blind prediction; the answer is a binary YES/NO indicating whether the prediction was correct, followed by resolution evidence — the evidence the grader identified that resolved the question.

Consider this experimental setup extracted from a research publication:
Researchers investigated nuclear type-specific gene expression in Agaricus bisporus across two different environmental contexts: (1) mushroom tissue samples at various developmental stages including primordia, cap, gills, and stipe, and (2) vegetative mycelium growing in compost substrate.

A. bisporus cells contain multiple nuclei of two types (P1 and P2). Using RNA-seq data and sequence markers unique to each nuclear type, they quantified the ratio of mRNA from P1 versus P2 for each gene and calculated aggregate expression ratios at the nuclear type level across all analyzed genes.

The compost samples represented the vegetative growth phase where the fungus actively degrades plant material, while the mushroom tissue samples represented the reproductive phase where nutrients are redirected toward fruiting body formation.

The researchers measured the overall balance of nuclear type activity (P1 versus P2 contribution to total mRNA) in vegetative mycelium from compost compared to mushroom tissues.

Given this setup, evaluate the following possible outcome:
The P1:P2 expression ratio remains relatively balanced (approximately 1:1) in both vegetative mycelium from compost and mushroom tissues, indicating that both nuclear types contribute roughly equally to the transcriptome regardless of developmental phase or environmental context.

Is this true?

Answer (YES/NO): NO